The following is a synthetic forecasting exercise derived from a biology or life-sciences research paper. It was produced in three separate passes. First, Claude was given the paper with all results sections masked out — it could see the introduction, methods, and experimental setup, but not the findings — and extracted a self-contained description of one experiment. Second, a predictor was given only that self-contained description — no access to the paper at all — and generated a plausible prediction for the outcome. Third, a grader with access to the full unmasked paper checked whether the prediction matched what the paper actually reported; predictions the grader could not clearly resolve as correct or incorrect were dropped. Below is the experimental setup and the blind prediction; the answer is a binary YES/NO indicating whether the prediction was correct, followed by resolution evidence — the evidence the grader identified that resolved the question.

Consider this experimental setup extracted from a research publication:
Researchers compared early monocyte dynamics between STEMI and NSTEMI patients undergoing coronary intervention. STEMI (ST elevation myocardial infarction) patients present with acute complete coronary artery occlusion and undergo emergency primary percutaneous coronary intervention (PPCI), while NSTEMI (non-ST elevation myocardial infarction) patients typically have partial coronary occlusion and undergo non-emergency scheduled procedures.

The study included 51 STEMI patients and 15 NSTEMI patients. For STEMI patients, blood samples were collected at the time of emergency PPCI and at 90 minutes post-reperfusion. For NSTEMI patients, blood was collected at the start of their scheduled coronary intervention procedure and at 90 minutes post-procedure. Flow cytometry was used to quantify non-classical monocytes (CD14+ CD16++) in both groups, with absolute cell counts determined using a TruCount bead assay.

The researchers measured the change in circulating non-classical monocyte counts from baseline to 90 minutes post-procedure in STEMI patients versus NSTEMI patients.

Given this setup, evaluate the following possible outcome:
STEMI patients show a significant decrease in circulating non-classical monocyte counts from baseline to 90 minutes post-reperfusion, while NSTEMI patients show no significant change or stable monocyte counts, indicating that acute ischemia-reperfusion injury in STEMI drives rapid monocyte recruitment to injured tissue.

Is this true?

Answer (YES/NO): NO